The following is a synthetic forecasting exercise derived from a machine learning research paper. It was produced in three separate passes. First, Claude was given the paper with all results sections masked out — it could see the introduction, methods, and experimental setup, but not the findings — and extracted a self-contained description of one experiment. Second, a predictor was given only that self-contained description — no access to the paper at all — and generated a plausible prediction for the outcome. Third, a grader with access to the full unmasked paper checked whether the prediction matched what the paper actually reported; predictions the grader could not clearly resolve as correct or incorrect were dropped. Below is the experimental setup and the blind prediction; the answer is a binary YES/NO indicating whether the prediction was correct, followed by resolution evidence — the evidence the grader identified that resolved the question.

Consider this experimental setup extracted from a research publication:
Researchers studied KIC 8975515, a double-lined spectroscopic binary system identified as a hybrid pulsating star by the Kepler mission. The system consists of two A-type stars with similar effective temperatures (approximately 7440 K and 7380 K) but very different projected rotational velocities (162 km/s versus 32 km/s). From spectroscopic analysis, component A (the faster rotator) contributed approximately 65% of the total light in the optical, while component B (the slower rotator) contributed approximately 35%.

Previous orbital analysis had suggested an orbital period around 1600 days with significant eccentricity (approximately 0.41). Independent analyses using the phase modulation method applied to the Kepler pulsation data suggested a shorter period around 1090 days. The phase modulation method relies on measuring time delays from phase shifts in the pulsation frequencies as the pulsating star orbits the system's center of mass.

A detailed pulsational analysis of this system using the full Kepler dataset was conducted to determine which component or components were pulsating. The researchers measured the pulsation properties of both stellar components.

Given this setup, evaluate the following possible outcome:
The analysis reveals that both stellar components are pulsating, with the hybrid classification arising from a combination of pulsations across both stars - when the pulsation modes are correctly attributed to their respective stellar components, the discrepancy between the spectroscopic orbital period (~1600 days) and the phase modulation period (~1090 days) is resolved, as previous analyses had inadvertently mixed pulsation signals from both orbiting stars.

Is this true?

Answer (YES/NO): NO